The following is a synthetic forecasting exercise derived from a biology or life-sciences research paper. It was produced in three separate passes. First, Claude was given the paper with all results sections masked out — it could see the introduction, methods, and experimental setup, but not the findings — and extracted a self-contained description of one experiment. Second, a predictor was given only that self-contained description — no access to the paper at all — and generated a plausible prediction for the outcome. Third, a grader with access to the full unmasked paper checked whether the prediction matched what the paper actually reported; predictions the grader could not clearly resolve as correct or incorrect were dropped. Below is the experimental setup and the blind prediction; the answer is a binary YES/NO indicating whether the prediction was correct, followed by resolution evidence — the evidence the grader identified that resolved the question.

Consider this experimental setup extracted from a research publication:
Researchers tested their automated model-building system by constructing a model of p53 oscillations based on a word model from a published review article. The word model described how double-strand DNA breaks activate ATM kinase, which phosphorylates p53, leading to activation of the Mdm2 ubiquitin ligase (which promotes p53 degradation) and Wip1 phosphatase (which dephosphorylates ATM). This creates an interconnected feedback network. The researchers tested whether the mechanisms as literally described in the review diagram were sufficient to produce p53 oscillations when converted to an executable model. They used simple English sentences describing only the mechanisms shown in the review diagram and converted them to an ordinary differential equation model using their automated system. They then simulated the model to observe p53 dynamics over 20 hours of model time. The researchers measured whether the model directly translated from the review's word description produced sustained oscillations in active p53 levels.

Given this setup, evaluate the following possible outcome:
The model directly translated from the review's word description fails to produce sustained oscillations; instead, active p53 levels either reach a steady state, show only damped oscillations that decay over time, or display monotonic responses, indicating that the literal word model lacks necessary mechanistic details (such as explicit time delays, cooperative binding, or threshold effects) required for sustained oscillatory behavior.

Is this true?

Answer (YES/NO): YES